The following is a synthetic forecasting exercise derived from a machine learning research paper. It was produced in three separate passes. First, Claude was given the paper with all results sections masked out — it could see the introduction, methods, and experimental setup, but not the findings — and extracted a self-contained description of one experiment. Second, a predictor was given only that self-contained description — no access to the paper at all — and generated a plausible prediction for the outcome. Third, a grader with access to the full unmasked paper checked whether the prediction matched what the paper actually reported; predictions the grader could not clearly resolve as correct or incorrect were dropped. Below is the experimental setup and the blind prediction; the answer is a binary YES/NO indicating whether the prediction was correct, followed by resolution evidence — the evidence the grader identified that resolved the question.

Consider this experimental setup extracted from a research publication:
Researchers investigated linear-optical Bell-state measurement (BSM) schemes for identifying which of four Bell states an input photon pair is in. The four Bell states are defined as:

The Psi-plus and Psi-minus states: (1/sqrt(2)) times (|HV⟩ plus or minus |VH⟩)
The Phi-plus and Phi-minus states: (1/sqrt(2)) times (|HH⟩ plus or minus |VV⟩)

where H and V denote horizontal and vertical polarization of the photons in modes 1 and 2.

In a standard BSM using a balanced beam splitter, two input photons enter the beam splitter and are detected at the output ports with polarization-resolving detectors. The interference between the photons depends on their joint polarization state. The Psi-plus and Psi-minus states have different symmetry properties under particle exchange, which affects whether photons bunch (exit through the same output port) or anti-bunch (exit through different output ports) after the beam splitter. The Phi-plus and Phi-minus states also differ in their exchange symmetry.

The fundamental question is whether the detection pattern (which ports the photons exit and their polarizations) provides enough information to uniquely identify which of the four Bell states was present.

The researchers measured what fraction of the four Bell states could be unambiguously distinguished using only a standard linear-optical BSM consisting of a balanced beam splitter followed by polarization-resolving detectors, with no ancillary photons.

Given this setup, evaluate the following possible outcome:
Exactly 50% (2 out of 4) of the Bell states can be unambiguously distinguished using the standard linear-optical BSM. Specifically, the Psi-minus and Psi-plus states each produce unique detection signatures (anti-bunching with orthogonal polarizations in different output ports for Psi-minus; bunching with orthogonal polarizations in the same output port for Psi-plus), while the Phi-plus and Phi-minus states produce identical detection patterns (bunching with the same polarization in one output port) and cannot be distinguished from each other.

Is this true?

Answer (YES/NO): YES